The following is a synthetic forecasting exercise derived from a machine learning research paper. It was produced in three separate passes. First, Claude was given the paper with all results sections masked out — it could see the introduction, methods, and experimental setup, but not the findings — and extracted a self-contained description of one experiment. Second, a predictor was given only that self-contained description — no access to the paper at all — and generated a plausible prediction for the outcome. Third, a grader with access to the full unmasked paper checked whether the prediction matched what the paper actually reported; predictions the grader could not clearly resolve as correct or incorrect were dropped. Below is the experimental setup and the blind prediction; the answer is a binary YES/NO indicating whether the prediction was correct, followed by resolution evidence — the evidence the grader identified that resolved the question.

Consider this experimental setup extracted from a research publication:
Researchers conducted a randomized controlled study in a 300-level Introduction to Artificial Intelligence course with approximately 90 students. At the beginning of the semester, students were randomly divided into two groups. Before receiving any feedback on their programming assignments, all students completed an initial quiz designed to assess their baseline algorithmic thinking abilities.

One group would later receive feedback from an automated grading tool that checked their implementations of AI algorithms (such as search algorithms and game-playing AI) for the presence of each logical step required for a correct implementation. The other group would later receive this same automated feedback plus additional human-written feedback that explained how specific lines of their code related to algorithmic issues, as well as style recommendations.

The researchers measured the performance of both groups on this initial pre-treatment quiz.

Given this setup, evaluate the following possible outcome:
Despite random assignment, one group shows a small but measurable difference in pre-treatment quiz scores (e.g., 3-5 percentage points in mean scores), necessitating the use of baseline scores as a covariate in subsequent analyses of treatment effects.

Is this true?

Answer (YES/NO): NO